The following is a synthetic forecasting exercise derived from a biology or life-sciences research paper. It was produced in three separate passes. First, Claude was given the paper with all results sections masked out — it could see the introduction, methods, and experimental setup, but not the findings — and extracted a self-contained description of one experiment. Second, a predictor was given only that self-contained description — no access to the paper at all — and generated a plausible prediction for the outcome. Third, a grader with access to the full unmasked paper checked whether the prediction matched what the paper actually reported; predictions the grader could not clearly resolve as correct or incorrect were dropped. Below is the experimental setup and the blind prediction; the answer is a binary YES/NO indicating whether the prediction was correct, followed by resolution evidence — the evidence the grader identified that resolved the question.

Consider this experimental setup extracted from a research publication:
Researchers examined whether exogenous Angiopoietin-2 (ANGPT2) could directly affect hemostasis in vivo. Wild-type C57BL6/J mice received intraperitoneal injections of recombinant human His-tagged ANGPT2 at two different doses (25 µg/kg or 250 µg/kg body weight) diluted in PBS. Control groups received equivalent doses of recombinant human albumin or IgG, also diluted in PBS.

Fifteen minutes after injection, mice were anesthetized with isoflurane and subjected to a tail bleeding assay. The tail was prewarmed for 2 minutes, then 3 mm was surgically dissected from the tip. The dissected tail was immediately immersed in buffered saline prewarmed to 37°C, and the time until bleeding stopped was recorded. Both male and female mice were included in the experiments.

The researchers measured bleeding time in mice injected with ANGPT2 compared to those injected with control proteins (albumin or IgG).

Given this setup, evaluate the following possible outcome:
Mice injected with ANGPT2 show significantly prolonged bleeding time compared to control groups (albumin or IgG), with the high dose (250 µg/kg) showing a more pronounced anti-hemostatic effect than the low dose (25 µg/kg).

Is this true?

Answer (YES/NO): NO